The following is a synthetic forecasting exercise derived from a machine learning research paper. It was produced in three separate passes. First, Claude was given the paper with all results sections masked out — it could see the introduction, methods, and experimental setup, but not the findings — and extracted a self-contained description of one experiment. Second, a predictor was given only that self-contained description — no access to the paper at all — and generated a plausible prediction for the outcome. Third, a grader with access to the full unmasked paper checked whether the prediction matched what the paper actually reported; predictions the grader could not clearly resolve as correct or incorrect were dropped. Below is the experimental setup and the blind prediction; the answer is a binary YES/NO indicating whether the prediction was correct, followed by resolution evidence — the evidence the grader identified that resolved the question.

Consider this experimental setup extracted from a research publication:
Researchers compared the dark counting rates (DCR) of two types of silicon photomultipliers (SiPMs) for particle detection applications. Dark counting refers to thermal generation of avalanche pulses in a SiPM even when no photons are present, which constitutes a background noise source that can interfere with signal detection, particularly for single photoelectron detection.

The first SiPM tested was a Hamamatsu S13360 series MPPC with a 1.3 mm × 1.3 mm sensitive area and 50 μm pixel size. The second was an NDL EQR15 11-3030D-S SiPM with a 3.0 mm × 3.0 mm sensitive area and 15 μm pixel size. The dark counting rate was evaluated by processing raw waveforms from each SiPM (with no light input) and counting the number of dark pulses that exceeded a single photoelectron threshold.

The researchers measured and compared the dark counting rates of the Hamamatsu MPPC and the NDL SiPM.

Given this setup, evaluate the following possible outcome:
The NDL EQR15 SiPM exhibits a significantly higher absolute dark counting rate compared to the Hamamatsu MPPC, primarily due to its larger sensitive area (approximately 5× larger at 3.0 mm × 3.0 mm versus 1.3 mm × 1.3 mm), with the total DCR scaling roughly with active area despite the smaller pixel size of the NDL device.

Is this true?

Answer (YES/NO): NO